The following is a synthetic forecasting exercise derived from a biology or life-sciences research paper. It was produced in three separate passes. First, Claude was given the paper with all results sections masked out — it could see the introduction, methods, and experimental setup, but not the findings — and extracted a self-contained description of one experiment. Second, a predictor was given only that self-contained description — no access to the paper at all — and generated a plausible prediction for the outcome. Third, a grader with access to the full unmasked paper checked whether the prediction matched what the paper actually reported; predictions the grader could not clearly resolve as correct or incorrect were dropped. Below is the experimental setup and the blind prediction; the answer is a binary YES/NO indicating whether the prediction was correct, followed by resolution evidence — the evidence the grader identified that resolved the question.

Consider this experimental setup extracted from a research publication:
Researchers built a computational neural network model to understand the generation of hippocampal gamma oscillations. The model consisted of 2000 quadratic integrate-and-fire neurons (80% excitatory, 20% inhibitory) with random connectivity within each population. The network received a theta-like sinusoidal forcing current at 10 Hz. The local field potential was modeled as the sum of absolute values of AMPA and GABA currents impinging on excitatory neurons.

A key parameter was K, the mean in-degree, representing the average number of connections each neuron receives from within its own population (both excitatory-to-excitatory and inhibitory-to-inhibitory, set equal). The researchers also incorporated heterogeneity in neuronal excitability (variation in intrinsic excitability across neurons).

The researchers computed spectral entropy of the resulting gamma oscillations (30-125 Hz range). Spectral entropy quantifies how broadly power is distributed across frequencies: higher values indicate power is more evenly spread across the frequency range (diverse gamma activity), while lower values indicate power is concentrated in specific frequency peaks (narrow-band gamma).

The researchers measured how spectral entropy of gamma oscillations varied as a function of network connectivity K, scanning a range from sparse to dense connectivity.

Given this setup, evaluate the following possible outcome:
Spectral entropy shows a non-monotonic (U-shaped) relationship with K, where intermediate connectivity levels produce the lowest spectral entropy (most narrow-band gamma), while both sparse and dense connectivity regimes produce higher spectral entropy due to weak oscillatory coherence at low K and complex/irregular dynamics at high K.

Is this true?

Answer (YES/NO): NO